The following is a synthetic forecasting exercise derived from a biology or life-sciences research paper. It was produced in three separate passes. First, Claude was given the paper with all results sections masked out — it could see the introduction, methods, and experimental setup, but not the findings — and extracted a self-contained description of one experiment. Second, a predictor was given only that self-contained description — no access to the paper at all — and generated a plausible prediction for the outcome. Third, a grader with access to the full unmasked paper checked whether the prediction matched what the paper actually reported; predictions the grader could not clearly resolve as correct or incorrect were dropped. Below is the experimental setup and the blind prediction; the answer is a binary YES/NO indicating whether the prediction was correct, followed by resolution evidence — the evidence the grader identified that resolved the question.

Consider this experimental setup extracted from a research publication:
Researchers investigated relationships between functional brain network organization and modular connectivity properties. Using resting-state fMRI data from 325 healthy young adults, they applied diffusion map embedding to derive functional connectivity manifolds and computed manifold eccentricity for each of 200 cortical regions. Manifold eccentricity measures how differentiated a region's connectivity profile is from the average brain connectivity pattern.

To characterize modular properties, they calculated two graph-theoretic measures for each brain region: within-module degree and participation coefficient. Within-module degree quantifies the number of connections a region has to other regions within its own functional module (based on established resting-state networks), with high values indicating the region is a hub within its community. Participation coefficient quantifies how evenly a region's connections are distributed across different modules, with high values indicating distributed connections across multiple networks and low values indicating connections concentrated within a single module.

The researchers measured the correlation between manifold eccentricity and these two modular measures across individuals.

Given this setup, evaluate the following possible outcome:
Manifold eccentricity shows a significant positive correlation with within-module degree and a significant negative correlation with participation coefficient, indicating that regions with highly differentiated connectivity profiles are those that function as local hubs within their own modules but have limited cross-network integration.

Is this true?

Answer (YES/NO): YES